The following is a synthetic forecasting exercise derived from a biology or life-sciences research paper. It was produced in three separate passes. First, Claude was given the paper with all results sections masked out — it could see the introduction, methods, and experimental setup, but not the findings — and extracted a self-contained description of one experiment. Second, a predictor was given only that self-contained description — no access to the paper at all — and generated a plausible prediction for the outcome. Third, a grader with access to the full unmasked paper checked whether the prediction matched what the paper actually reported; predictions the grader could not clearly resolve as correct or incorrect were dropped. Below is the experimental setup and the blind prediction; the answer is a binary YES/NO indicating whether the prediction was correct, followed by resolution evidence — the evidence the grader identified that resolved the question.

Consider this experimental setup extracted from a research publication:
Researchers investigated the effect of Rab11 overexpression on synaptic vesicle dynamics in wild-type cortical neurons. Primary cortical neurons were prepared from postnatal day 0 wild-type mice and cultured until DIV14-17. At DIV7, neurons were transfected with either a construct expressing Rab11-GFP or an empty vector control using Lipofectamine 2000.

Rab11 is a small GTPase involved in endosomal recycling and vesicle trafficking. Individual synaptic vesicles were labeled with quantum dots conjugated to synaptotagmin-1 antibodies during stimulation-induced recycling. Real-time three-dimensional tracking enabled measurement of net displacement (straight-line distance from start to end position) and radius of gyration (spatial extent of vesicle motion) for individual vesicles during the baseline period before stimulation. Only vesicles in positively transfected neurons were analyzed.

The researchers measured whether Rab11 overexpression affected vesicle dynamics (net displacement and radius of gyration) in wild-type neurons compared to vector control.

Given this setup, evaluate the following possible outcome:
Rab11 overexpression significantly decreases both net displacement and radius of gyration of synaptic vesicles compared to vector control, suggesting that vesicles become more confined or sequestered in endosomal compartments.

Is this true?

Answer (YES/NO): NO